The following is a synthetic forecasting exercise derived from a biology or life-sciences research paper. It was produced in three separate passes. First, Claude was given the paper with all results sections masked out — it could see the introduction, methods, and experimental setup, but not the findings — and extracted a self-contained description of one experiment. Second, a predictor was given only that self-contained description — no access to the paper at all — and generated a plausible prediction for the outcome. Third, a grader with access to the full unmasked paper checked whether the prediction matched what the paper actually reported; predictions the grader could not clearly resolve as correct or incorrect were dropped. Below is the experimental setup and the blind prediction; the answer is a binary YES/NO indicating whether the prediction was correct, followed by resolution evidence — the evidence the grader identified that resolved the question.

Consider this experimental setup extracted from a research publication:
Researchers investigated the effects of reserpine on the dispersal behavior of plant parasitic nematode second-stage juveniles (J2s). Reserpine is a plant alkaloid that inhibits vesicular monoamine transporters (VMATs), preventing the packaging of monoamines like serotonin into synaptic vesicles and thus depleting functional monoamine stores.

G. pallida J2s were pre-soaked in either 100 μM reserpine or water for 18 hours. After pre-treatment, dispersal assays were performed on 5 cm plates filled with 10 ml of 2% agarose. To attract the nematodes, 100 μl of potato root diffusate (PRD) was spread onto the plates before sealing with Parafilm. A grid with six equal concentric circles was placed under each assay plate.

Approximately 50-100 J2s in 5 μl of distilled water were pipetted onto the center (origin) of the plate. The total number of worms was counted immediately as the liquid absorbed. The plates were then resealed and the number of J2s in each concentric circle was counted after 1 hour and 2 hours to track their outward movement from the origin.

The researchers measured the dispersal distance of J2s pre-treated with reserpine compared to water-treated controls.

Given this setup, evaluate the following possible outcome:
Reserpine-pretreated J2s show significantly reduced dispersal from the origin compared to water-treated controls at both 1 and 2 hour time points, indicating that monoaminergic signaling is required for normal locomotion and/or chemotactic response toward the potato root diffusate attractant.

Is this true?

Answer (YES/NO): YES